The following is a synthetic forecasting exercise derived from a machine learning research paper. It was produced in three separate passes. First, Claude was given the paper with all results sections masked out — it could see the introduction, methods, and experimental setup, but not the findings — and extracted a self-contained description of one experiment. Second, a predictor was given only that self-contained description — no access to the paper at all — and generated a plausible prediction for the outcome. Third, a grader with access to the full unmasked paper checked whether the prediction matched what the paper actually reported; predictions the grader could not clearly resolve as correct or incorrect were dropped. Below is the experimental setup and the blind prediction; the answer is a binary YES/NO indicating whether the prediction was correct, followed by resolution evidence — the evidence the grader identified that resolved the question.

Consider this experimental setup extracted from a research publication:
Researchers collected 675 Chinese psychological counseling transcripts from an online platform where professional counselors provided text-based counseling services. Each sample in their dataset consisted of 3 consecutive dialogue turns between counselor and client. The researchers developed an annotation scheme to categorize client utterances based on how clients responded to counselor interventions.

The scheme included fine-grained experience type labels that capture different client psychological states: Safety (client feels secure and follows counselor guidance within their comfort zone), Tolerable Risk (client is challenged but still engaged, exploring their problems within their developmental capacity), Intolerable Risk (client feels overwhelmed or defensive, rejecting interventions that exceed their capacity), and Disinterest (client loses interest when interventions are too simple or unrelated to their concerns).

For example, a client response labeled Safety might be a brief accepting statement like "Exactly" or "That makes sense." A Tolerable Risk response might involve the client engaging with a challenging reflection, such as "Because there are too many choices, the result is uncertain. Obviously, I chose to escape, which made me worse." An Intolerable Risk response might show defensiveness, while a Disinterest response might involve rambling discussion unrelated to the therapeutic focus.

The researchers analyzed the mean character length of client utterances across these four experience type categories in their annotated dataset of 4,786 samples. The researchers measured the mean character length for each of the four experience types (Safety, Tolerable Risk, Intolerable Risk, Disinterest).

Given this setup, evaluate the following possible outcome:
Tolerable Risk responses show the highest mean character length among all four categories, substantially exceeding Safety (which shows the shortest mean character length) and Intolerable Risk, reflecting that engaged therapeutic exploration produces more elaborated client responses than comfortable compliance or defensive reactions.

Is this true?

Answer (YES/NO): YES